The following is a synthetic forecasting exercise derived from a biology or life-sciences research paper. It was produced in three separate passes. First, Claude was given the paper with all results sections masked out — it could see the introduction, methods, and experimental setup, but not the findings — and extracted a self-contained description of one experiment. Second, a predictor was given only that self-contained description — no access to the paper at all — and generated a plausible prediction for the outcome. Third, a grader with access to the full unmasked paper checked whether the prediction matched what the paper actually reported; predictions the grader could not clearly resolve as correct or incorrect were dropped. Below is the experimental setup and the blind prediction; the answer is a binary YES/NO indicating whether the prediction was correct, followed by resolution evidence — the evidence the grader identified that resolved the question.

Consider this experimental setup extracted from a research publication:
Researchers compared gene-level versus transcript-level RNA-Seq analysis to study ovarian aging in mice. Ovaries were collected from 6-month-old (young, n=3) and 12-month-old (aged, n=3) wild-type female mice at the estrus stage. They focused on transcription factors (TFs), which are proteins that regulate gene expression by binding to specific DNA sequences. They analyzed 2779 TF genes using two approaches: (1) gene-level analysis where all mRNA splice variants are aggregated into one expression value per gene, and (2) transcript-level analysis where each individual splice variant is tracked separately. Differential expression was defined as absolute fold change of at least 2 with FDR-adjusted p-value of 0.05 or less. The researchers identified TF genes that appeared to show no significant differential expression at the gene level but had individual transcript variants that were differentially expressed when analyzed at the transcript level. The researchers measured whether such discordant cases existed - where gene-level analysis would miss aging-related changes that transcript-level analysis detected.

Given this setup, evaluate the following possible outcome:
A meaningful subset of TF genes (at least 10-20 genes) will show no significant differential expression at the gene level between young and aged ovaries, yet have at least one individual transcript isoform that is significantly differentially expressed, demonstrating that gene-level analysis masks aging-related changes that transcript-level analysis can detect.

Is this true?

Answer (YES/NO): YES